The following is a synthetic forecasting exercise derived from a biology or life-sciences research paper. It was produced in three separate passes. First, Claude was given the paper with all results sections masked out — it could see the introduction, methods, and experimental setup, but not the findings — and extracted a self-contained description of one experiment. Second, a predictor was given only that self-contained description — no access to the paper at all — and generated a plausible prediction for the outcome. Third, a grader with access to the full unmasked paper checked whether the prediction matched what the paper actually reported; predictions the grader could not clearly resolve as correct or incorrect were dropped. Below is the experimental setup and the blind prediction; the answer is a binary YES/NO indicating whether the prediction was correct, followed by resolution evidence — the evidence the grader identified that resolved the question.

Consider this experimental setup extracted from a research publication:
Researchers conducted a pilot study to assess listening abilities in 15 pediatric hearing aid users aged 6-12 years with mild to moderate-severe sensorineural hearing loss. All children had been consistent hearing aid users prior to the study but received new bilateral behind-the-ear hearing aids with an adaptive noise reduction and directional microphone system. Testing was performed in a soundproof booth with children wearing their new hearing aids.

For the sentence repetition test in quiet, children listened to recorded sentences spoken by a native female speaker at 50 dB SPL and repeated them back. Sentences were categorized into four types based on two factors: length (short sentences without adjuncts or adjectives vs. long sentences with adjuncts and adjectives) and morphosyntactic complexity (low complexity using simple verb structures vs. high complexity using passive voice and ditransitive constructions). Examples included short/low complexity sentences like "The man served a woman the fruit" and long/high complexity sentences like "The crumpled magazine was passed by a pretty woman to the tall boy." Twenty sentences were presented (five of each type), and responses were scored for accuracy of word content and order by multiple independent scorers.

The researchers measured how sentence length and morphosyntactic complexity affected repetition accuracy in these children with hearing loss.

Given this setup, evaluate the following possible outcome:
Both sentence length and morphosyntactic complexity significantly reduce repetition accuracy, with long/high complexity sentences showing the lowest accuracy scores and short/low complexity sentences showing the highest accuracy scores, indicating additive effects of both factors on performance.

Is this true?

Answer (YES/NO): NO